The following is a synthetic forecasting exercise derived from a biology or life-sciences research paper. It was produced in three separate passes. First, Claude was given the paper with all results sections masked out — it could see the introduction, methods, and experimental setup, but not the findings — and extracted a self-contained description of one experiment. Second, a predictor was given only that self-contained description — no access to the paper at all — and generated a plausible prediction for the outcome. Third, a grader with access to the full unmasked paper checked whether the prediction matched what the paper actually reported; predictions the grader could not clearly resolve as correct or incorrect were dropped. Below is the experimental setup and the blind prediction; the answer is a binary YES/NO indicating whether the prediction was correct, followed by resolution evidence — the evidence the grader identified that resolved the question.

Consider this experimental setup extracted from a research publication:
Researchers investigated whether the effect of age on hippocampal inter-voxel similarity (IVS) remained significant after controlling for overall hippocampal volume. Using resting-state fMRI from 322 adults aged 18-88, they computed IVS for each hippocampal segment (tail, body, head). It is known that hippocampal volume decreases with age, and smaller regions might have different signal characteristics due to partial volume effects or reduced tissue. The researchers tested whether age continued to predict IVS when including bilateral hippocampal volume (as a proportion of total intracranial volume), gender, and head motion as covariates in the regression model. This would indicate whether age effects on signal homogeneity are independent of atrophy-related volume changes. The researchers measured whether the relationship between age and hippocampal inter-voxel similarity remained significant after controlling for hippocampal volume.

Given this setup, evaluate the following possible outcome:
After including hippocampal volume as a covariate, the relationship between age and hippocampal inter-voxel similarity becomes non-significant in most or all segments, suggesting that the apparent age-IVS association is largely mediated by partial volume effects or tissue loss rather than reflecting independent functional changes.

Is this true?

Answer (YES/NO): NO